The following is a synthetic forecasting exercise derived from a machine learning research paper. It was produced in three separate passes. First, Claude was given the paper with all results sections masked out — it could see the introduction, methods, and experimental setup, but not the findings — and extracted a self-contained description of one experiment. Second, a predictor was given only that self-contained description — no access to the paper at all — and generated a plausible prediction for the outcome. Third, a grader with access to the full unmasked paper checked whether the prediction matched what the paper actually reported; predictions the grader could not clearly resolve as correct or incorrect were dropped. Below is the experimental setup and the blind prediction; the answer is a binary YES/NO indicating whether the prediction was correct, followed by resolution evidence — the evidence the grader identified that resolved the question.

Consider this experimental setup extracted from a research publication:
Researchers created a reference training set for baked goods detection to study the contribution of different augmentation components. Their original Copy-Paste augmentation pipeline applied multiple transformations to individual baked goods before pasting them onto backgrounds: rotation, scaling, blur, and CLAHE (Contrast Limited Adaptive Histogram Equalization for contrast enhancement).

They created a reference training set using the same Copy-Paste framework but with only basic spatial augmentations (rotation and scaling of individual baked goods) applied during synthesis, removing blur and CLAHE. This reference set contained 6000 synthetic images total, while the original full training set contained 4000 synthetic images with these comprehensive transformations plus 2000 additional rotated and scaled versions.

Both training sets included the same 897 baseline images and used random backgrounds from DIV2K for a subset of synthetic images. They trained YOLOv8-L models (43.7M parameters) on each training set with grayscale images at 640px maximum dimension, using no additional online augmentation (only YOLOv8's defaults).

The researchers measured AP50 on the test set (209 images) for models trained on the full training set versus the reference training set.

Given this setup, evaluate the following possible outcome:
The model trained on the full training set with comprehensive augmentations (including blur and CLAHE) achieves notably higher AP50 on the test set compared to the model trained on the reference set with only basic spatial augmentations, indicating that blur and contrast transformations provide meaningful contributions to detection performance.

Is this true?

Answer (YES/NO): YES